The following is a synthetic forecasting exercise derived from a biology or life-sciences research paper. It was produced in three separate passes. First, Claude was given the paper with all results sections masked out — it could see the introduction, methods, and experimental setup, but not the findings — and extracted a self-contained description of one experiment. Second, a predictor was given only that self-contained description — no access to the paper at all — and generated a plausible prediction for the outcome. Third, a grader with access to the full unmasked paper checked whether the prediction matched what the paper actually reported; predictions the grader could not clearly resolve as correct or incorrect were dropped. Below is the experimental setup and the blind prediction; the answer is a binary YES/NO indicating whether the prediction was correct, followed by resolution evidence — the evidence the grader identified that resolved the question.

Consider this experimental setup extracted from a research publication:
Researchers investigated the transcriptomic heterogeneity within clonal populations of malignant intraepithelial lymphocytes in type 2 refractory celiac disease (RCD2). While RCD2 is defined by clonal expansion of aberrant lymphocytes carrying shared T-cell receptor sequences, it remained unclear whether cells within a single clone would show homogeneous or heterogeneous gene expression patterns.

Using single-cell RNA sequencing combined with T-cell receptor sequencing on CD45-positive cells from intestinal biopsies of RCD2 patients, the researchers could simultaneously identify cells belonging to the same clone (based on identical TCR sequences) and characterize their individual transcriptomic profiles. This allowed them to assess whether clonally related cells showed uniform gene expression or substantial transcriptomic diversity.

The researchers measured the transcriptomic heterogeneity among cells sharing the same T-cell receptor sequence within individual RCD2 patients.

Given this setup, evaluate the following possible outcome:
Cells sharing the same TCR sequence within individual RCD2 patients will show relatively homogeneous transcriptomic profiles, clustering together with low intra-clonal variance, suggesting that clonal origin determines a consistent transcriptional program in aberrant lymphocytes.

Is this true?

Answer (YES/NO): NO